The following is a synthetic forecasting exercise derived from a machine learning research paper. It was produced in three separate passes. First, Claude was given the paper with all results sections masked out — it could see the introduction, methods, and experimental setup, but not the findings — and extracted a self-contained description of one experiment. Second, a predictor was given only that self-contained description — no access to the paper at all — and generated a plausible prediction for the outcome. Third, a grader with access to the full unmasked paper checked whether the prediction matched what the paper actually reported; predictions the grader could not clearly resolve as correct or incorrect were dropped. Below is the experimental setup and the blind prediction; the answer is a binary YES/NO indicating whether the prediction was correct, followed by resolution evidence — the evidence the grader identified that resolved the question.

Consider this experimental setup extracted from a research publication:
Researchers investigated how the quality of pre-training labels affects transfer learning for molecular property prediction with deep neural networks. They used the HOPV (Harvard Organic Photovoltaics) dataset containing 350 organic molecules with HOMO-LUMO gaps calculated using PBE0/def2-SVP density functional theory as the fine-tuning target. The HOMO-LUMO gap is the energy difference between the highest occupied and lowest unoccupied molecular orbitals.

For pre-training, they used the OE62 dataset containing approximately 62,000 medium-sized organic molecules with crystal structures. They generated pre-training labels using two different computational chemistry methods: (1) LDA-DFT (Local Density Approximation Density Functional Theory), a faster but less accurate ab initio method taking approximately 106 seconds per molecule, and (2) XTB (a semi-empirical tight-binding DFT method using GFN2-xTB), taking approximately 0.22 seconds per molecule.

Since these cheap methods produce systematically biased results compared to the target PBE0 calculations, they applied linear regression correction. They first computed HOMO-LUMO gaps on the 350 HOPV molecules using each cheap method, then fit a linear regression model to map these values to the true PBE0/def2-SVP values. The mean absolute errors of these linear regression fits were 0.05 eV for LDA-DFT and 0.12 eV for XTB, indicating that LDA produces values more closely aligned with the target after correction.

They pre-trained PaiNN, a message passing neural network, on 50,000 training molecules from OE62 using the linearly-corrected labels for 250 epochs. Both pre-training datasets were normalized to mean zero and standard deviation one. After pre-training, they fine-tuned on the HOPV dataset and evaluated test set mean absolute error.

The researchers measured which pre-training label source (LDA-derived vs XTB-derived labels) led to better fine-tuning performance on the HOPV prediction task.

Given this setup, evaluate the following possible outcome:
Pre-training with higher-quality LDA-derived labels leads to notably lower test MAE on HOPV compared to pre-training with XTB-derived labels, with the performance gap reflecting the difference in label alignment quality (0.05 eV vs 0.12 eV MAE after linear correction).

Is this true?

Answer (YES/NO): NO